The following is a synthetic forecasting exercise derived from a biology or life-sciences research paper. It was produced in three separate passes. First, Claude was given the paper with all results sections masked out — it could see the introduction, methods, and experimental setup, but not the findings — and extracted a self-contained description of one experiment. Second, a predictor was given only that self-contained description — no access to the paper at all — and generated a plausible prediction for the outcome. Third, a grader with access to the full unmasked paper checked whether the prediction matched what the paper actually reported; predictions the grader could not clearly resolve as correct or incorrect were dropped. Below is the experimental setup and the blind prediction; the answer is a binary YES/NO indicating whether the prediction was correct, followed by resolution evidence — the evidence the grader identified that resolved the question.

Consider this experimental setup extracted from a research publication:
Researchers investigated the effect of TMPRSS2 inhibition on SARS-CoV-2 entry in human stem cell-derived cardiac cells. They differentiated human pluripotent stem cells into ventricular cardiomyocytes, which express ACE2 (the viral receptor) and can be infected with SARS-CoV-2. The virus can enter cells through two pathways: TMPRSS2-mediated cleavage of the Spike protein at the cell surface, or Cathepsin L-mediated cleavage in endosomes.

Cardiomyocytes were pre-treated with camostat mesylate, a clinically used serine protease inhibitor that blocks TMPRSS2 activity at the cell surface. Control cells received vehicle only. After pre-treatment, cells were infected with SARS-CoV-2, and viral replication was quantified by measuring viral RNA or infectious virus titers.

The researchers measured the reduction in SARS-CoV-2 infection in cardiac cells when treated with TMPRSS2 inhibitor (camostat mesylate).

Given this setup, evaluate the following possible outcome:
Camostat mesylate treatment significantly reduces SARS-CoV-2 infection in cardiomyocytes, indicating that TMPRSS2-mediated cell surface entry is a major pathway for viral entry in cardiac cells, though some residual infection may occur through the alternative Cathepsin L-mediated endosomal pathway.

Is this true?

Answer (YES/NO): NO